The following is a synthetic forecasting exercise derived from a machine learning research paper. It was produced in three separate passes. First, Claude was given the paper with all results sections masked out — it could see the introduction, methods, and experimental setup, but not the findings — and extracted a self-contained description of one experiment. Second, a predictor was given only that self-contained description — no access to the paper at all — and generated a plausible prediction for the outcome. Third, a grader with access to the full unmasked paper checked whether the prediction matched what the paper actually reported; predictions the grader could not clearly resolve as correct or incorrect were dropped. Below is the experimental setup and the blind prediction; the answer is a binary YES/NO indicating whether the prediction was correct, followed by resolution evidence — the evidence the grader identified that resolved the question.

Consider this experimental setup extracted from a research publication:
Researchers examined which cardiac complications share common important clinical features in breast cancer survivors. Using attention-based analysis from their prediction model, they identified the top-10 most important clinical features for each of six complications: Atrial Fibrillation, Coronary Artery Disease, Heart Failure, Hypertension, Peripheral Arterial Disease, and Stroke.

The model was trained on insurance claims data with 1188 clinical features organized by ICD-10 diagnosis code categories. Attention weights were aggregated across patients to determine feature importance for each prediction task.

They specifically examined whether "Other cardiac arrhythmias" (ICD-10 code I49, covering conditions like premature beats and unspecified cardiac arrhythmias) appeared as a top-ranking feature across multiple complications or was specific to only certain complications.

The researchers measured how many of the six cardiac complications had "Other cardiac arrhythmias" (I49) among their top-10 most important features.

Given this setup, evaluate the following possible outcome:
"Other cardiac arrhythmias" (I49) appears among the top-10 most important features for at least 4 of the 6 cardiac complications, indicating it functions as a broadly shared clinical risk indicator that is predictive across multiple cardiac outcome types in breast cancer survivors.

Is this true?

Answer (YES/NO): YES